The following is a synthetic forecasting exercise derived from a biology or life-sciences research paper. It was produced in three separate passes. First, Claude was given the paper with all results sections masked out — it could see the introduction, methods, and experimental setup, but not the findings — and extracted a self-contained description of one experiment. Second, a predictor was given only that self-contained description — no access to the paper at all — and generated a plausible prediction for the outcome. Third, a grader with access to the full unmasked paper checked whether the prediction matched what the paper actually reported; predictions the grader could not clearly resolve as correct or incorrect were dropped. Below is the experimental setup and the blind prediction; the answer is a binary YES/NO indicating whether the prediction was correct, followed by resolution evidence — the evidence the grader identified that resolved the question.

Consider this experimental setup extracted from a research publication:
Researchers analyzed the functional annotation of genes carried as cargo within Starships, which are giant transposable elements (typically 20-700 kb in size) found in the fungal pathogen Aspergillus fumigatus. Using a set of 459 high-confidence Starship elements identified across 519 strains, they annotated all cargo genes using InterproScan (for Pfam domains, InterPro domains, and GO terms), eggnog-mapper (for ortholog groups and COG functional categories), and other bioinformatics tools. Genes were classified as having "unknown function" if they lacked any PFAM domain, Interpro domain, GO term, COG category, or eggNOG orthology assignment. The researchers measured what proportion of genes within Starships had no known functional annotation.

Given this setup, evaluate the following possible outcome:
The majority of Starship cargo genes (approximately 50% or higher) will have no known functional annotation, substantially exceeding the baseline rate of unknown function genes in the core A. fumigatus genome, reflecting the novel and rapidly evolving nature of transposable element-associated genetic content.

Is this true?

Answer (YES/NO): NO